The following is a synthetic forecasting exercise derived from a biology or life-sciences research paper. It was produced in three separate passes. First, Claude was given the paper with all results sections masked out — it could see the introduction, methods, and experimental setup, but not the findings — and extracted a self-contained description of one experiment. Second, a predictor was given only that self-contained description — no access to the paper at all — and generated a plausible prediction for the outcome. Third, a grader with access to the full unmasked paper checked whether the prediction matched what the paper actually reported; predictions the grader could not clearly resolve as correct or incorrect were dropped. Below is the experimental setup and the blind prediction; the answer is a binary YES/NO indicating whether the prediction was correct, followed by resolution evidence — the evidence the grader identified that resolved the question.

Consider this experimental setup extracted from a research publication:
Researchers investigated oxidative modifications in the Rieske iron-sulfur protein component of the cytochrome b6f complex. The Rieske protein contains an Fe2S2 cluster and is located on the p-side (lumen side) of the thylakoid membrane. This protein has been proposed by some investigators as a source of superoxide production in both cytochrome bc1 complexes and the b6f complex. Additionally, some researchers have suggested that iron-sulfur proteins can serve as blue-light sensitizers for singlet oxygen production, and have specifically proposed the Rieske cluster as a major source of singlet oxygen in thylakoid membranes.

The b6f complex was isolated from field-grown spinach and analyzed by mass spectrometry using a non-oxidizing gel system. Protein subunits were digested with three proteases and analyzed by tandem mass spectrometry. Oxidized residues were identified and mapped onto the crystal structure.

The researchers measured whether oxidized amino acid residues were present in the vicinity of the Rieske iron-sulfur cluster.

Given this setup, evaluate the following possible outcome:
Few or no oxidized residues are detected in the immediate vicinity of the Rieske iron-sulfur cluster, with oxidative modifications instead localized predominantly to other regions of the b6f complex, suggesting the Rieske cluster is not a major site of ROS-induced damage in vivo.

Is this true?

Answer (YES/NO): NO